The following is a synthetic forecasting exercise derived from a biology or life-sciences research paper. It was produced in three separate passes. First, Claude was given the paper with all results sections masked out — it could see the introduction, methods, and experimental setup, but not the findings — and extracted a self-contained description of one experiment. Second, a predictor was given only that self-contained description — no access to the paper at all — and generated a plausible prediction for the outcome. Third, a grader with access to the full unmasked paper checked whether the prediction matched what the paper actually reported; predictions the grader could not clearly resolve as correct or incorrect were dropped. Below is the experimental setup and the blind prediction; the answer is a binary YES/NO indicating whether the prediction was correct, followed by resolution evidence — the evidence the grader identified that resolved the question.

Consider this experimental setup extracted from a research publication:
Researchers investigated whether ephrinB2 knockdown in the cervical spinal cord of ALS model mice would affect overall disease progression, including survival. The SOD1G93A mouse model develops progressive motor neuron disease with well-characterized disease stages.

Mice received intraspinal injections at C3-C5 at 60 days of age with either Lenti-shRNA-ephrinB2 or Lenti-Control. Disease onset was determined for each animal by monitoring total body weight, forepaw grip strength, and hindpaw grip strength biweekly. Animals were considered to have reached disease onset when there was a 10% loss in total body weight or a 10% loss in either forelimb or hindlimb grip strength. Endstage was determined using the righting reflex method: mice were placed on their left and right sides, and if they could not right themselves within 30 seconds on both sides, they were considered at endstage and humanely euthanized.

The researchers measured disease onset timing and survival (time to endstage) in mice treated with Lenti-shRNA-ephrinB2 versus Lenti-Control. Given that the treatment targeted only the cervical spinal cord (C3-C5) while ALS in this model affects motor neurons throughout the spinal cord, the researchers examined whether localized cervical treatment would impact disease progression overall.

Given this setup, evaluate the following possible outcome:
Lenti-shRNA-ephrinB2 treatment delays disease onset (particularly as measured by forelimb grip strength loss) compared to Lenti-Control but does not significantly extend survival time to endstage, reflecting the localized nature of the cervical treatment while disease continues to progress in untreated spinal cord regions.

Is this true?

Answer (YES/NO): NO